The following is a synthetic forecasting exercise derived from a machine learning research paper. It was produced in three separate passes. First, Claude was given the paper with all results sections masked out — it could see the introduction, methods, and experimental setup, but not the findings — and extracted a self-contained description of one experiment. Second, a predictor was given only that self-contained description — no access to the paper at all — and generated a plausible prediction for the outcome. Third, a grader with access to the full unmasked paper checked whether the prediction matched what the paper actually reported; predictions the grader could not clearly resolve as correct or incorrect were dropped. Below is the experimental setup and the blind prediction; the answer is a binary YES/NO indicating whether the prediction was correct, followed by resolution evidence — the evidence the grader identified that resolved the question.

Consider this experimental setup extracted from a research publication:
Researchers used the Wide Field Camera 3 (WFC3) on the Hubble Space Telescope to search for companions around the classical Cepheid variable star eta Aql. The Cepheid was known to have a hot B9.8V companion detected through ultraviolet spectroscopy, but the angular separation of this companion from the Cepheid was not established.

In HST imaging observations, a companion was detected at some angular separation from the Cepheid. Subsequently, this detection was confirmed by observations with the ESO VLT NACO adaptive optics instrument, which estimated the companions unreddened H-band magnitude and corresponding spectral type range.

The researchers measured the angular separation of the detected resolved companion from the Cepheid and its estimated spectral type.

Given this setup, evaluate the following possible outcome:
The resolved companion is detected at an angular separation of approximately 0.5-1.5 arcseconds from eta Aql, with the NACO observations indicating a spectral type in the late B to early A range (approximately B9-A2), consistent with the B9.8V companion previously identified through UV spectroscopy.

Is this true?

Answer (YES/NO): NO